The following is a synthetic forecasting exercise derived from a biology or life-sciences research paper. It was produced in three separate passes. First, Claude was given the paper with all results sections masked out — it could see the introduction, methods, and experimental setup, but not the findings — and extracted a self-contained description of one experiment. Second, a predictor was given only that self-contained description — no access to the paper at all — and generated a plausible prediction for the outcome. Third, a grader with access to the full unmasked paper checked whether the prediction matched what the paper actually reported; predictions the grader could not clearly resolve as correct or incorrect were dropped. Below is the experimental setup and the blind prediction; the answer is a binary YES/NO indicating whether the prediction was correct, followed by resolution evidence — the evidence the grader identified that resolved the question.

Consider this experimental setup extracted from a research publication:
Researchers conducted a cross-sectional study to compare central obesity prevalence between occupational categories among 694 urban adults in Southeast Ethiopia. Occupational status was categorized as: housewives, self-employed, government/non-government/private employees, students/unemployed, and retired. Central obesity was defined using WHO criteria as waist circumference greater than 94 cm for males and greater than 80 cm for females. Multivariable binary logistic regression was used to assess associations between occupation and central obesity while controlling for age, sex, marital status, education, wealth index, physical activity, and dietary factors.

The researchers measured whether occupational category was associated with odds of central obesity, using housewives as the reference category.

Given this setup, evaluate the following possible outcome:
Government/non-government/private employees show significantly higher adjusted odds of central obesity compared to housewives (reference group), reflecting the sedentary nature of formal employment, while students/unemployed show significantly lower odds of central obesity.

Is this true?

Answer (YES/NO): NO